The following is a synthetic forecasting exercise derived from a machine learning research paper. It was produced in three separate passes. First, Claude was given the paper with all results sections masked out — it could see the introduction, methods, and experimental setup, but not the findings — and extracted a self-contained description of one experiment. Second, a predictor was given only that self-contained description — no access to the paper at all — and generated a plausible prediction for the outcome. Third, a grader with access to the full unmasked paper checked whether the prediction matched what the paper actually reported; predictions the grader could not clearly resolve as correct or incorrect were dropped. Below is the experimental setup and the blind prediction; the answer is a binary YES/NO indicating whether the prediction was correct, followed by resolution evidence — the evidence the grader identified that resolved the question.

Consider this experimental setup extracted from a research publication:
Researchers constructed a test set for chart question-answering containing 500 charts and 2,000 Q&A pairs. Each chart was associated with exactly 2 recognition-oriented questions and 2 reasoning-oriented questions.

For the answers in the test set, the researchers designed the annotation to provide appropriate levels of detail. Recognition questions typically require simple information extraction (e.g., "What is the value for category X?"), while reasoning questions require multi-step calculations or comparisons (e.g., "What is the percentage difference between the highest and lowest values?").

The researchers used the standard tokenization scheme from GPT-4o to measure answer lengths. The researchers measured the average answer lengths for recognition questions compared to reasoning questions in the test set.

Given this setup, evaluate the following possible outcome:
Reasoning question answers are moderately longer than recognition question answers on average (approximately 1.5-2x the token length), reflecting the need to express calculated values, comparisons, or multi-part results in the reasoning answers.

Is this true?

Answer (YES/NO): NO